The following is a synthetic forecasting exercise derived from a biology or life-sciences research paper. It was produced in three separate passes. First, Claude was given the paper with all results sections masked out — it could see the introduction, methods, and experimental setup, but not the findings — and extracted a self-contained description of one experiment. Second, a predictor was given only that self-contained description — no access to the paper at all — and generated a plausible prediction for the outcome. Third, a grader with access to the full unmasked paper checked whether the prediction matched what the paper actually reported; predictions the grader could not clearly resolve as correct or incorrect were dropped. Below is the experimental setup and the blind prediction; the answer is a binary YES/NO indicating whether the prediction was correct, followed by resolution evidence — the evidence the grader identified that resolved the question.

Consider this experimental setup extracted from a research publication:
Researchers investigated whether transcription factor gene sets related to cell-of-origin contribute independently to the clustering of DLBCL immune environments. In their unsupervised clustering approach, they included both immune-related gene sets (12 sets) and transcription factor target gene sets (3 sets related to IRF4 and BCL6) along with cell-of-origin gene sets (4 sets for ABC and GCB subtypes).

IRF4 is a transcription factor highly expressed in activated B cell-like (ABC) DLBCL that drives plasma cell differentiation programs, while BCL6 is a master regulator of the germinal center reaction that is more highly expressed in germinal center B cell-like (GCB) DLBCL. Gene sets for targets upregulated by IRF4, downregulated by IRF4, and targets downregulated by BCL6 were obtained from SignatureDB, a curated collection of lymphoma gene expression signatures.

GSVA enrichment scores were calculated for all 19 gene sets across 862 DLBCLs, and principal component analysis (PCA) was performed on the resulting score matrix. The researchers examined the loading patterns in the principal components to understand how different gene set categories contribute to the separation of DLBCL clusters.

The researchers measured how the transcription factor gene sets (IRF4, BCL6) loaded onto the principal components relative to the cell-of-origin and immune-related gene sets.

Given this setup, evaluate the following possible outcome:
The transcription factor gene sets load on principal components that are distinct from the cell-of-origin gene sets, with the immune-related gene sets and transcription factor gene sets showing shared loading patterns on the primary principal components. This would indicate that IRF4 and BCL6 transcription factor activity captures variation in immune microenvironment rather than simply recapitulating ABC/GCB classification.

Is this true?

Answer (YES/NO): NO